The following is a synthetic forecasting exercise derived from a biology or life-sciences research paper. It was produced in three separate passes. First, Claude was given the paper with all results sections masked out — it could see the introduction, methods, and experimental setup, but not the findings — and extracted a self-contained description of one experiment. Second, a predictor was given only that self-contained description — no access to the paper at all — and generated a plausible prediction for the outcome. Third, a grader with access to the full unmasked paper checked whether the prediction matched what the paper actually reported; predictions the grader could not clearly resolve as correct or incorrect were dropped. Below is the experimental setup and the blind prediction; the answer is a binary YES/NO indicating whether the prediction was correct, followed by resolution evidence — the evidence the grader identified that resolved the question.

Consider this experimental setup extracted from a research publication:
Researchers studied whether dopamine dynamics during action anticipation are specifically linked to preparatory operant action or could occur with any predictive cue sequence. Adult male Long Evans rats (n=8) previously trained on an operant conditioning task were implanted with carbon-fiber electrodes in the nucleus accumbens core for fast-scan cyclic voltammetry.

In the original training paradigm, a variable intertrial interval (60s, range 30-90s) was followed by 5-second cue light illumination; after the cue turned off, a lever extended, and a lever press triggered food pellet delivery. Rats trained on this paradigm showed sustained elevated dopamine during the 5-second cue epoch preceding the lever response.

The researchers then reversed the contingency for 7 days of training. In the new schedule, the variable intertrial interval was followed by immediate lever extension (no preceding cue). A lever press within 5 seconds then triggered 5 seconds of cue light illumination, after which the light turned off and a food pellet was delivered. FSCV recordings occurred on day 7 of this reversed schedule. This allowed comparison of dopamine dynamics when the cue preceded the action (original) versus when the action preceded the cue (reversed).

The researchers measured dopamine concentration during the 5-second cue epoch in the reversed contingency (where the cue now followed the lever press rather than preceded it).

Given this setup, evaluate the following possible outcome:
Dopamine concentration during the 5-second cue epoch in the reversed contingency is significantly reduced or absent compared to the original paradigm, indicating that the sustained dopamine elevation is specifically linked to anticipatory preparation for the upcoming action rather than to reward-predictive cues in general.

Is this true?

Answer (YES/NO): YES